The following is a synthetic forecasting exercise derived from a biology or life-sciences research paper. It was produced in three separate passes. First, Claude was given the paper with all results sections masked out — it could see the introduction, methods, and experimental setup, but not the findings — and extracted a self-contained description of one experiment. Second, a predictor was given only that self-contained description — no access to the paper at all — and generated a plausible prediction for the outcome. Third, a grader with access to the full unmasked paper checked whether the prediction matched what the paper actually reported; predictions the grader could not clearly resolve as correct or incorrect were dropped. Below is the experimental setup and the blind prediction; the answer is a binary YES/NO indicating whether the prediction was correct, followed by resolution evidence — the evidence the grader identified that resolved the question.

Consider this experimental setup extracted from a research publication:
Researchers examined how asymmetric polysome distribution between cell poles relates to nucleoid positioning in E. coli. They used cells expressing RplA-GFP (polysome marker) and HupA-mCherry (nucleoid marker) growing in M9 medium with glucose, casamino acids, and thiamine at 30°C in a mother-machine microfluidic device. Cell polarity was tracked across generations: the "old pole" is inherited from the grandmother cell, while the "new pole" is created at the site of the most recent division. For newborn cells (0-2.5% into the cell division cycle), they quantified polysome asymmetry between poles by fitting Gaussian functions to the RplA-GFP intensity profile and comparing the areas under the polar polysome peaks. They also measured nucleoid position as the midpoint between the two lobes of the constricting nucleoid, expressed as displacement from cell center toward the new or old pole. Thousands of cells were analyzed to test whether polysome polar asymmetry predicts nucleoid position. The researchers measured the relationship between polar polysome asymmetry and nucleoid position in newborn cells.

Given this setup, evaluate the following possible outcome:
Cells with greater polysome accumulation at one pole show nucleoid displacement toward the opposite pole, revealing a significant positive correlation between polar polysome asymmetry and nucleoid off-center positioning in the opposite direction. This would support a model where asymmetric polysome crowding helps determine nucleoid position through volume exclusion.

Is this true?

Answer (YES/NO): NO